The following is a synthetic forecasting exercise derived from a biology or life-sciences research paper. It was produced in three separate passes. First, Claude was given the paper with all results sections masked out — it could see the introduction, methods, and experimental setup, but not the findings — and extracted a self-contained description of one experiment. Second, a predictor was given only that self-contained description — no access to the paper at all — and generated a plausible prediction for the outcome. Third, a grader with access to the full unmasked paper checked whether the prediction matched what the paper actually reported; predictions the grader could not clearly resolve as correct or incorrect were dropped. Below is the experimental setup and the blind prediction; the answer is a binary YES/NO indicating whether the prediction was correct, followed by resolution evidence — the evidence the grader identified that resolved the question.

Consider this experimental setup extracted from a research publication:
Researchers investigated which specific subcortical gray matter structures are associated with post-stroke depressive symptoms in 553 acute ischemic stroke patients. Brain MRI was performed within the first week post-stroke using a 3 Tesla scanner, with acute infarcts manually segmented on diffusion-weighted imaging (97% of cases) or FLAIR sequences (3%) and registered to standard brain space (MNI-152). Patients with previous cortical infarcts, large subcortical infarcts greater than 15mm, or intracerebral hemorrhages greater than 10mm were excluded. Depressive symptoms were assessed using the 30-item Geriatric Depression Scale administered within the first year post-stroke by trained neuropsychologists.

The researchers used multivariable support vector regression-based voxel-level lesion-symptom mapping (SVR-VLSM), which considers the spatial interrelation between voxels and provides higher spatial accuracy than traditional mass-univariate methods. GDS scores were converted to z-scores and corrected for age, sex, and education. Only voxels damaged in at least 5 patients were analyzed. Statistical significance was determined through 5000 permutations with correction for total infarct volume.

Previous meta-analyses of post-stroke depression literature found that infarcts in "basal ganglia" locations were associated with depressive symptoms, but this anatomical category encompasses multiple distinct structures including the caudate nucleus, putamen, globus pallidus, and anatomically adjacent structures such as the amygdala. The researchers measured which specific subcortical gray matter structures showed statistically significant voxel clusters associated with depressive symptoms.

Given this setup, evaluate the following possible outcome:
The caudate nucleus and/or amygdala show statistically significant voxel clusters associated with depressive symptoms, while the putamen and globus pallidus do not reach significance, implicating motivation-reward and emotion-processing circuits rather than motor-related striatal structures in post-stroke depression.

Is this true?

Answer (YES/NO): NO